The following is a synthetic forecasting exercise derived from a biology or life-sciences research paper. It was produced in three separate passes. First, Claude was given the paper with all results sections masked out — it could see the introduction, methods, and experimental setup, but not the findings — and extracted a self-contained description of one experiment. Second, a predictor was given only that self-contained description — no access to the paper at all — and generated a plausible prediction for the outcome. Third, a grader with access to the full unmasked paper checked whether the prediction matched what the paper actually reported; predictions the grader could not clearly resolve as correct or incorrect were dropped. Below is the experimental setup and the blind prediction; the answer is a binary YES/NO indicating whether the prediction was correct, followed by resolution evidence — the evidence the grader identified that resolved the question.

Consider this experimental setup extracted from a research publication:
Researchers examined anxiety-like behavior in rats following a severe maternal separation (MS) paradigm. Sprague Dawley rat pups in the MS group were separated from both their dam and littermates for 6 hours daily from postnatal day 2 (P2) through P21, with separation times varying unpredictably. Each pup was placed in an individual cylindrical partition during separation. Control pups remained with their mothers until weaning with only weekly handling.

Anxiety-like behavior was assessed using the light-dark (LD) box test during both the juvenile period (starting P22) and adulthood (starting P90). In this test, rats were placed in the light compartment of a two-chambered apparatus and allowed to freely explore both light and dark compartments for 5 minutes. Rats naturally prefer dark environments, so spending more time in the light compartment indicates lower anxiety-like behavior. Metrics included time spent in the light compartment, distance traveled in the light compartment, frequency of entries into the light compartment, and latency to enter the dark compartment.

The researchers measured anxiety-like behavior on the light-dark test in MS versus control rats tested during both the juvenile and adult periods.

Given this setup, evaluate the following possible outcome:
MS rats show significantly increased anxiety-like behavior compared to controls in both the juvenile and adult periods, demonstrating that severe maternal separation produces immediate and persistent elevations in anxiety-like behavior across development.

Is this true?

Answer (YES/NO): NO